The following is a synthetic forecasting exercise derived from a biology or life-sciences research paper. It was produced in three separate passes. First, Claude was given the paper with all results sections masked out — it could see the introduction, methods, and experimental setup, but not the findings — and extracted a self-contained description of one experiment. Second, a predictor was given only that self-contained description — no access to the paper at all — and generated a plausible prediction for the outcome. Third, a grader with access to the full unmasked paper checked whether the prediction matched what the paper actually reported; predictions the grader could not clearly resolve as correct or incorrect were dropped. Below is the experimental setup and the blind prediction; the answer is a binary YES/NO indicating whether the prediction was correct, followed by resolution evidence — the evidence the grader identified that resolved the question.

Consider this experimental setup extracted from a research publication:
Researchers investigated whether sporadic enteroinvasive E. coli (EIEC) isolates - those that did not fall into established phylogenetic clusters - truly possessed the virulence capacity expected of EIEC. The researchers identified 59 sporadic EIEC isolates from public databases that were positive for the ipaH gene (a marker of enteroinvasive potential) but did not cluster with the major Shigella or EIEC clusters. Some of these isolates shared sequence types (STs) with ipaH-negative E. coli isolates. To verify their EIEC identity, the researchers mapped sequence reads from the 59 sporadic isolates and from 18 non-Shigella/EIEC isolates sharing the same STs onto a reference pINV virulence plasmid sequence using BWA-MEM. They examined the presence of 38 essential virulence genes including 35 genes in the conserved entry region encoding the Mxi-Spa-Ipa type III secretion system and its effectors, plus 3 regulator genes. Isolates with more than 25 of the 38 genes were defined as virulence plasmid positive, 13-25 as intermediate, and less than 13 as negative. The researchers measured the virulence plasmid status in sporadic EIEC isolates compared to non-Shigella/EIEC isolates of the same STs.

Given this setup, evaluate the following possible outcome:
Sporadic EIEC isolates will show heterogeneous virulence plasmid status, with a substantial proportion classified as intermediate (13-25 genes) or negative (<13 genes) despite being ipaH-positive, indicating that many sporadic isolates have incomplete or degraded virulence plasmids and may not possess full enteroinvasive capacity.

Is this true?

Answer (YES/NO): NO